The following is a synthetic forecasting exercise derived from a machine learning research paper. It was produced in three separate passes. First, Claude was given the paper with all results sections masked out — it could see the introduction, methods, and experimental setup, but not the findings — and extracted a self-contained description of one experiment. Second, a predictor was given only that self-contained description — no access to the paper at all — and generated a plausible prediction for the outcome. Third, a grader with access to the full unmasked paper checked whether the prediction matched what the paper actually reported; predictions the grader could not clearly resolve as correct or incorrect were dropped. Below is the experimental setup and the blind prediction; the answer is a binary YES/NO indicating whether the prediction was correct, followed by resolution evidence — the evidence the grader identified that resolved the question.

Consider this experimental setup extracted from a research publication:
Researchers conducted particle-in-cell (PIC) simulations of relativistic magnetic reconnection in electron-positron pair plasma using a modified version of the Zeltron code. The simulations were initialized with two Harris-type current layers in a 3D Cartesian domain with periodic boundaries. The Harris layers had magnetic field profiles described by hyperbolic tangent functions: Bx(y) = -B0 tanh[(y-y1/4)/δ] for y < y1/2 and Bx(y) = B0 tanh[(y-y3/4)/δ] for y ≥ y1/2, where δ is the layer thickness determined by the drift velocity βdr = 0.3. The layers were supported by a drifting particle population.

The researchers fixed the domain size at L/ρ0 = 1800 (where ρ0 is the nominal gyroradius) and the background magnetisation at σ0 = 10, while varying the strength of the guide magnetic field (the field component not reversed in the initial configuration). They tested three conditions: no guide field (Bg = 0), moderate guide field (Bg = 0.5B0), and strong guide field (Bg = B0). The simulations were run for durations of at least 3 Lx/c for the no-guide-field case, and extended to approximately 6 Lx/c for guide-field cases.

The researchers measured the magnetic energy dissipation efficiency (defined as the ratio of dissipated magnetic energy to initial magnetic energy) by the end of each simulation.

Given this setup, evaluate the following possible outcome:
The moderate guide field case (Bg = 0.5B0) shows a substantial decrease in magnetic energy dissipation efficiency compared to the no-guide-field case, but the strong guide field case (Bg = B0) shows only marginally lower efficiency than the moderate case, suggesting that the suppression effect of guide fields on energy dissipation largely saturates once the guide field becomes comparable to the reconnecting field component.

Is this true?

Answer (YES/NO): NO